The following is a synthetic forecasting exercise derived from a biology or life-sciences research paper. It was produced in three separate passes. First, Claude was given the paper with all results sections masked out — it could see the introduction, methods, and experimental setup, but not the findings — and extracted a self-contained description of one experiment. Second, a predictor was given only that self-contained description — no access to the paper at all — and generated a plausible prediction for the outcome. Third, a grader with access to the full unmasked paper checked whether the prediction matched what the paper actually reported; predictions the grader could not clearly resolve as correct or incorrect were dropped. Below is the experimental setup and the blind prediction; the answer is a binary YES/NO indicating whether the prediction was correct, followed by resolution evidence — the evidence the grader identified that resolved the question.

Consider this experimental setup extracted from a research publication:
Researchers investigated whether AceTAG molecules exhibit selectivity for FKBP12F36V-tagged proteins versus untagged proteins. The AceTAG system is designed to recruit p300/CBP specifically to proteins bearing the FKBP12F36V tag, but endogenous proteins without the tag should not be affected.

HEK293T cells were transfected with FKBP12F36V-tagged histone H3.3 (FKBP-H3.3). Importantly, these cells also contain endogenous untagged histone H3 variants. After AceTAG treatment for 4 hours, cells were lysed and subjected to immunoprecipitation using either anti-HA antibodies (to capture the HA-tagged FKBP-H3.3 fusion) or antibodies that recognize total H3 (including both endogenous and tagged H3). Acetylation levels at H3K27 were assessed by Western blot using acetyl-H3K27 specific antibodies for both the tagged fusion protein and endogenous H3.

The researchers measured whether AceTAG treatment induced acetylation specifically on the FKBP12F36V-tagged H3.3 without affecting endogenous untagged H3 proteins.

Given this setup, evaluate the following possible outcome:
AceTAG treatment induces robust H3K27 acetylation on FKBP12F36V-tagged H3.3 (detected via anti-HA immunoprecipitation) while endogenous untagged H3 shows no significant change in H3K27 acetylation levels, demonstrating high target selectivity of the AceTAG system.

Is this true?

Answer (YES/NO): YES